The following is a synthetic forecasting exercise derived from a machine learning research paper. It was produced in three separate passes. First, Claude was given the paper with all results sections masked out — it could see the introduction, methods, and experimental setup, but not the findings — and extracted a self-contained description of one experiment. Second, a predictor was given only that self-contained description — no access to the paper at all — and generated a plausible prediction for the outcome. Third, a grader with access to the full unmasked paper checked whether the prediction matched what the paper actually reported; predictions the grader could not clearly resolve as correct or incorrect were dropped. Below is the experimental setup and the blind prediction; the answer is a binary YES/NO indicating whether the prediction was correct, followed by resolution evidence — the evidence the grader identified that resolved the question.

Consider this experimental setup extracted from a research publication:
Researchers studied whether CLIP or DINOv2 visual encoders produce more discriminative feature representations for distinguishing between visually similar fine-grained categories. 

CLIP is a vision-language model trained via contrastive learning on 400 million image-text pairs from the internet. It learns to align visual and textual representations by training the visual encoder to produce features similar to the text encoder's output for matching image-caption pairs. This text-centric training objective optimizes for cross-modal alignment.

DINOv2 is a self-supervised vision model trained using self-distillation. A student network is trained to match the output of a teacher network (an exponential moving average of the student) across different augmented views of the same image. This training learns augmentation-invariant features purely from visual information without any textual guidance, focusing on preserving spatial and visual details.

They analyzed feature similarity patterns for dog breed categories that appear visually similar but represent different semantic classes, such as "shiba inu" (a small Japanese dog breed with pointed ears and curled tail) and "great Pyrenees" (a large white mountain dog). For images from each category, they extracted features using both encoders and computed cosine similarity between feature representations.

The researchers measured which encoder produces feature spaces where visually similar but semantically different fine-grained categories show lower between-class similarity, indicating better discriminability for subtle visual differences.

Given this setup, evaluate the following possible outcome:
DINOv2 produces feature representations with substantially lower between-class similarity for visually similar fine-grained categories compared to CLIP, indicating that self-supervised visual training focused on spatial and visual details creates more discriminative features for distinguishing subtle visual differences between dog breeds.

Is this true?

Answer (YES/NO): YES